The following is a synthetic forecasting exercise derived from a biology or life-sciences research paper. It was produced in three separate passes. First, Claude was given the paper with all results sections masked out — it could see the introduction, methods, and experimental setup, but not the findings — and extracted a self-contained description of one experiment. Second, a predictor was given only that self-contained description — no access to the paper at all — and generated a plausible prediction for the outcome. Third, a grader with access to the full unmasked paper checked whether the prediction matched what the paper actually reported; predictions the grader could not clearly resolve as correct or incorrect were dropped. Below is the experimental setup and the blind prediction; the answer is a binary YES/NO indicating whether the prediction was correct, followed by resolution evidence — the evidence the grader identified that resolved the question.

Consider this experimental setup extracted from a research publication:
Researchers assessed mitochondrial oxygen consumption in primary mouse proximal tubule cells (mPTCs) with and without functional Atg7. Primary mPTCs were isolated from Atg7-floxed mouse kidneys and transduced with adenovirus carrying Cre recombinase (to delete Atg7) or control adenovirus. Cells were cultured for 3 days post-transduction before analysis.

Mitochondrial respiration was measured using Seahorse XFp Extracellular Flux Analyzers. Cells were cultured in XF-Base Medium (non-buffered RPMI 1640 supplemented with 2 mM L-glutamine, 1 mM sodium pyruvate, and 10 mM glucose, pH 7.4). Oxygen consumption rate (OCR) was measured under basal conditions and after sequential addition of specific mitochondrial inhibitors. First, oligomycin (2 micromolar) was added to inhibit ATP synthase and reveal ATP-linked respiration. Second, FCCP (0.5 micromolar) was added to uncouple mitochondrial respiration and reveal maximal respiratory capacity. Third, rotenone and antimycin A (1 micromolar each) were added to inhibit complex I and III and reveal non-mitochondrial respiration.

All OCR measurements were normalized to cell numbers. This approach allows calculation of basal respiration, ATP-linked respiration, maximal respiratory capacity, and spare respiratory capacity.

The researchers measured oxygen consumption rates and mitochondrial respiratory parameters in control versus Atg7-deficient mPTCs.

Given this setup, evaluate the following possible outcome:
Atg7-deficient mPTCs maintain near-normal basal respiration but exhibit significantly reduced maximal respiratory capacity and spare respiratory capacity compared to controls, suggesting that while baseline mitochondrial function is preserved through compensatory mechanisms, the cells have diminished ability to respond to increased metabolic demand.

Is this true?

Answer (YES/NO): NO